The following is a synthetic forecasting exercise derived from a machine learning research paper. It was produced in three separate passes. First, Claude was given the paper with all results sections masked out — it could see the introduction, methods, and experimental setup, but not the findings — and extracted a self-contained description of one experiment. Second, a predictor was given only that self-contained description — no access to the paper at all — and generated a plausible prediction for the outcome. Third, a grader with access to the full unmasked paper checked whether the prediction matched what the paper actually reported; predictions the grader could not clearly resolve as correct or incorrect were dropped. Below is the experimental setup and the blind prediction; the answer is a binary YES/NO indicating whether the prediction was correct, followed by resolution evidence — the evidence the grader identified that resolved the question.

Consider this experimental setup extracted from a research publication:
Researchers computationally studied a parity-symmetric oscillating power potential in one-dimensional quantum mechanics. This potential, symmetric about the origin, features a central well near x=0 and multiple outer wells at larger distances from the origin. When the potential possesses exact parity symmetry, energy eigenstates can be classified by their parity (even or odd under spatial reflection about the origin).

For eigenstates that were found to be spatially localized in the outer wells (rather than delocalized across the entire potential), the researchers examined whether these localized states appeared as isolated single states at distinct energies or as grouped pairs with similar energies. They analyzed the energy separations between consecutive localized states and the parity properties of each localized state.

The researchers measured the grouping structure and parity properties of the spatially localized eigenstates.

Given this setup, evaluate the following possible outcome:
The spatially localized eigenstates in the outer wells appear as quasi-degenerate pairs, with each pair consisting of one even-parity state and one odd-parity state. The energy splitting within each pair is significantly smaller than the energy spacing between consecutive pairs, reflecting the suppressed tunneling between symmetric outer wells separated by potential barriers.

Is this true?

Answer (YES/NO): YES